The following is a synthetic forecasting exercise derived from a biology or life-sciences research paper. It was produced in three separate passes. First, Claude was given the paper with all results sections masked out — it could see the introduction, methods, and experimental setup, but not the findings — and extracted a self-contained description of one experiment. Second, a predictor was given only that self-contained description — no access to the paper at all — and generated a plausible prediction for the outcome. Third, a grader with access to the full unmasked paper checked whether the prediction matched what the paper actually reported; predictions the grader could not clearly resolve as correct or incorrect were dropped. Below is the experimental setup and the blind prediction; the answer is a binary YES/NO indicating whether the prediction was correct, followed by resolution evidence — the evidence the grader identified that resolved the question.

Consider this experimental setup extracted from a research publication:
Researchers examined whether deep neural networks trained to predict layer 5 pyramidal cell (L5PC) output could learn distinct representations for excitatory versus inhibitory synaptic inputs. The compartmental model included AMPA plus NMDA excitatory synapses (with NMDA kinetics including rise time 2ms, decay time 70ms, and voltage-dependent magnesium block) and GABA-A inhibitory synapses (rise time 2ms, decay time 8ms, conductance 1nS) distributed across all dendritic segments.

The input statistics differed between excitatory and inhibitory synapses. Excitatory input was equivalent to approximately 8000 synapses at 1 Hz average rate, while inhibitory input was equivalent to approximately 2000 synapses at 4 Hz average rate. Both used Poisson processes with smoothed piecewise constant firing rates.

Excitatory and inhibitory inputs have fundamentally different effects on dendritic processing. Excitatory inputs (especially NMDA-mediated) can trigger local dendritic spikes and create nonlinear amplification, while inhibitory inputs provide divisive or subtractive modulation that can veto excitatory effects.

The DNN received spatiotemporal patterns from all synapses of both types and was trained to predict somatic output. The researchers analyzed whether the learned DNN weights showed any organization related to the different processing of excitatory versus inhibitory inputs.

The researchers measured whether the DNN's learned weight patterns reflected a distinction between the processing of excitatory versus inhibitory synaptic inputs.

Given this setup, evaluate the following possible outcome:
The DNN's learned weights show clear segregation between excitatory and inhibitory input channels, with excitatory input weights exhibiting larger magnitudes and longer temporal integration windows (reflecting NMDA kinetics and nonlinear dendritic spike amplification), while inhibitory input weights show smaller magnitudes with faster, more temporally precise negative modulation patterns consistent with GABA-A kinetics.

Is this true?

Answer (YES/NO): NO